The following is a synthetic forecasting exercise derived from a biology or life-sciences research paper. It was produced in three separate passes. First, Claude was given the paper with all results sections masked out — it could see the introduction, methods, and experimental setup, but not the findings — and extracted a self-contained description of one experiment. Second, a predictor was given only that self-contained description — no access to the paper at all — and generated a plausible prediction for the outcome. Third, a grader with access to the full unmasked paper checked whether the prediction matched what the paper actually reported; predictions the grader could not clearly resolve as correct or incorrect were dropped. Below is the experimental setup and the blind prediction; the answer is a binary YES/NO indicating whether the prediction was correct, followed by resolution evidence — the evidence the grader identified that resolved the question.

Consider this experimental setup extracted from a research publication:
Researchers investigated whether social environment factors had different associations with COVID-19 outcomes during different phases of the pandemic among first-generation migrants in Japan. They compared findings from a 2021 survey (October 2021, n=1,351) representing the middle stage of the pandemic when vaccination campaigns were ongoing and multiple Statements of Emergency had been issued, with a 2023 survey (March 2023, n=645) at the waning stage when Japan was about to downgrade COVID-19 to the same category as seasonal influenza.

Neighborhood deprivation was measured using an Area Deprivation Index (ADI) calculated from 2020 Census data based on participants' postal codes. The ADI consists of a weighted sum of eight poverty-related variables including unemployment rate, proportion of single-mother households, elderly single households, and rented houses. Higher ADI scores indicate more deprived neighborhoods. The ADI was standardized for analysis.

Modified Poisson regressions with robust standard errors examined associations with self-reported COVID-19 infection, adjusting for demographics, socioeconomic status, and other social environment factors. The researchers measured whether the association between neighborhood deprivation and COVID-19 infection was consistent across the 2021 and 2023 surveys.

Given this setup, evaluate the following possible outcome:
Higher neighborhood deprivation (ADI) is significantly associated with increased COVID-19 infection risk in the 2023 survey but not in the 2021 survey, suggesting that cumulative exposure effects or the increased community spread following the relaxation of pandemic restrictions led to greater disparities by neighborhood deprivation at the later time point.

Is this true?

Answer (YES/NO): NO